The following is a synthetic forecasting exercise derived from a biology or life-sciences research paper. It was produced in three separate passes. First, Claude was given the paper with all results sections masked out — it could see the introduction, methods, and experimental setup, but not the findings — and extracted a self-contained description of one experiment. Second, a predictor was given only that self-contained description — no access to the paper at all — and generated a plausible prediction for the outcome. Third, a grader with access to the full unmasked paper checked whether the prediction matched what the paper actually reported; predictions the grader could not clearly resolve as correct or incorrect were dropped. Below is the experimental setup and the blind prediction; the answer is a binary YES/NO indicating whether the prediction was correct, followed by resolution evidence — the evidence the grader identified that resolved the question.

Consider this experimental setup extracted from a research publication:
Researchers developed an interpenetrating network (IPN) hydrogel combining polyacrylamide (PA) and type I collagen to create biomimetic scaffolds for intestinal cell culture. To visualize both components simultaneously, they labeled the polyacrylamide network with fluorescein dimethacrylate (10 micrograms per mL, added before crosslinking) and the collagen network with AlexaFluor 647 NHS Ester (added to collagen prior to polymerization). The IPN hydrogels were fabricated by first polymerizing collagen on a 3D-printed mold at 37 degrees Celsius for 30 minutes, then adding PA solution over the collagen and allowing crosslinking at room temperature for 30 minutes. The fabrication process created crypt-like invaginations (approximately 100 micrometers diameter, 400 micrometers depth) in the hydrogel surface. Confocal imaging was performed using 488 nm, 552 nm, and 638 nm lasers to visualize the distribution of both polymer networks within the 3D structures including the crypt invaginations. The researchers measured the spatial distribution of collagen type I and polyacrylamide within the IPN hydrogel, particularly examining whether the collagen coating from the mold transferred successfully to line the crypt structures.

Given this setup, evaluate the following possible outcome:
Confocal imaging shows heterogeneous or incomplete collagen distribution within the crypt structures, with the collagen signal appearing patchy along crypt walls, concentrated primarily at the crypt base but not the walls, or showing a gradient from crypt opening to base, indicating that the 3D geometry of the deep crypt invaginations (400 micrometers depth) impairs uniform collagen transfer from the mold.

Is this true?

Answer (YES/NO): NO